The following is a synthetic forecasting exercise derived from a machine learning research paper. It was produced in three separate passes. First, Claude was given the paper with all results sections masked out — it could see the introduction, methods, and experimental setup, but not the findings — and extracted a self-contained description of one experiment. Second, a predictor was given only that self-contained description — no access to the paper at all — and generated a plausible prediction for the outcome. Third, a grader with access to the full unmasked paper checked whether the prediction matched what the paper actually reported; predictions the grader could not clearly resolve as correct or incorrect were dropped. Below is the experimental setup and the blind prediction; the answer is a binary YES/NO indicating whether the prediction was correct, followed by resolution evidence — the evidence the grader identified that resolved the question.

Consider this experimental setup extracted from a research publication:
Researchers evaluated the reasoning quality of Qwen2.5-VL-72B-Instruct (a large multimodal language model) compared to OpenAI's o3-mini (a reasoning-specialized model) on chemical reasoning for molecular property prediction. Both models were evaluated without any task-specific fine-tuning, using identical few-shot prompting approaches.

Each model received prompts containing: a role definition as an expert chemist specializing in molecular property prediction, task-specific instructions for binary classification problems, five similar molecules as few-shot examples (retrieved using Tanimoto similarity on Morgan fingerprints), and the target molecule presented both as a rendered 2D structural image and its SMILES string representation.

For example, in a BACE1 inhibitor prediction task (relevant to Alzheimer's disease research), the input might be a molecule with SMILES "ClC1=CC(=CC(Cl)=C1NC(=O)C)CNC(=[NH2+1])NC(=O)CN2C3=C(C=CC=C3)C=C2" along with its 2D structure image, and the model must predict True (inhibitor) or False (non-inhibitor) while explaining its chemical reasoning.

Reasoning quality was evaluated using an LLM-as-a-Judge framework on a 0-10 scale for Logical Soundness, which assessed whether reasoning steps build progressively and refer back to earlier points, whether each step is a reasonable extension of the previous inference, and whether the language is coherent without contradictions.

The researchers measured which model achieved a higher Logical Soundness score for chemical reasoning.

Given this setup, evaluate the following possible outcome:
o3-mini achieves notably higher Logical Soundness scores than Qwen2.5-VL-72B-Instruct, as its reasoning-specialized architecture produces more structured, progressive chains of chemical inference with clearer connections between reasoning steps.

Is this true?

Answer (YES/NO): NO